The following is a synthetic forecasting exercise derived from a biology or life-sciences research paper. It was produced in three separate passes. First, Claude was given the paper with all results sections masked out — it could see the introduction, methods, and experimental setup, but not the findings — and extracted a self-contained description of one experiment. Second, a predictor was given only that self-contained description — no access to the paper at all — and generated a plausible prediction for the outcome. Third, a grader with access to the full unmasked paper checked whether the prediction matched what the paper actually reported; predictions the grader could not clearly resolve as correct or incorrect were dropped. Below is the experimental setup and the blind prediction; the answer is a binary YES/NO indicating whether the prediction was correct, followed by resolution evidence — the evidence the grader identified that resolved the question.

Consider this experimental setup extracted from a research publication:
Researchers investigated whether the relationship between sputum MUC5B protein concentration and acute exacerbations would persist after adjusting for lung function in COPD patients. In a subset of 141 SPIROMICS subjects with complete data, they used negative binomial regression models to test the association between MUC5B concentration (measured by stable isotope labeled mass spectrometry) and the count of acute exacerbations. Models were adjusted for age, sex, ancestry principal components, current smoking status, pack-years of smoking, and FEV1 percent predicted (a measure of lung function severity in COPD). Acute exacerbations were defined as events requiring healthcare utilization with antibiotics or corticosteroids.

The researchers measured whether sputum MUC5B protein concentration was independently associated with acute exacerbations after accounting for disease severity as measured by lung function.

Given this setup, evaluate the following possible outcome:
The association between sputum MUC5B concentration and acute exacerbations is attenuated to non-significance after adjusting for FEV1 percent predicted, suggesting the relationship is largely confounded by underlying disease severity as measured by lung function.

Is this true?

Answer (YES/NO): NO